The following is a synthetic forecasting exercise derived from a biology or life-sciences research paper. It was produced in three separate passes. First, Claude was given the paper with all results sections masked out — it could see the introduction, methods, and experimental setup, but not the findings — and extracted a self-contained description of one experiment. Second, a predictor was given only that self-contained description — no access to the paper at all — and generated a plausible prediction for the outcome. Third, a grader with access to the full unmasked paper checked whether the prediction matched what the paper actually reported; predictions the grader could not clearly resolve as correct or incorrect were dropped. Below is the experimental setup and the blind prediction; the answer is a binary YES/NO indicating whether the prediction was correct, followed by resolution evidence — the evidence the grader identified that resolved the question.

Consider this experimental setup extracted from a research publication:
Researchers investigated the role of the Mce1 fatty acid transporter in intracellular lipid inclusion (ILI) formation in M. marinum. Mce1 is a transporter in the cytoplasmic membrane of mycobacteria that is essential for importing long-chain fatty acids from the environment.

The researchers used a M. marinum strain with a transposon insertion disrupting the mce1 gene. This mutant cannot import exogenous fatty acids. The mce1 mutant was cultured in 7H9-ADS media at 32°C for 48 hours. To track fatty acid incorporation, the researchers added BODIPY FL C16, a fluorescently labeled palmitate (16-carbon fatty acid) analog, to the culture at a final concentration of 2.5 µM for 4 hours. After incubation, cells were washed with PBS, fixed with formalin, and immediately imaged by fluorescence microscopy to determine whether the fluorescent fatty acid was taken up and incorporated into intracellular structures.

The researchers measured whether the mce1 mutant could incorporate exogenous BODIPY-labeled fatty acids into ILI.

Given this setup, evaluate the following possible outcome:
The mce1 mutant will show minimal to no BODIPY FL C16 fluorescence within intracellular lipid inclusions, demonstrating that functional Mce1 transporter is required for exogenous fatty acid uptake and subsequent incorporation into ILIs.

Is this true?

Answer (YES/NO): YES